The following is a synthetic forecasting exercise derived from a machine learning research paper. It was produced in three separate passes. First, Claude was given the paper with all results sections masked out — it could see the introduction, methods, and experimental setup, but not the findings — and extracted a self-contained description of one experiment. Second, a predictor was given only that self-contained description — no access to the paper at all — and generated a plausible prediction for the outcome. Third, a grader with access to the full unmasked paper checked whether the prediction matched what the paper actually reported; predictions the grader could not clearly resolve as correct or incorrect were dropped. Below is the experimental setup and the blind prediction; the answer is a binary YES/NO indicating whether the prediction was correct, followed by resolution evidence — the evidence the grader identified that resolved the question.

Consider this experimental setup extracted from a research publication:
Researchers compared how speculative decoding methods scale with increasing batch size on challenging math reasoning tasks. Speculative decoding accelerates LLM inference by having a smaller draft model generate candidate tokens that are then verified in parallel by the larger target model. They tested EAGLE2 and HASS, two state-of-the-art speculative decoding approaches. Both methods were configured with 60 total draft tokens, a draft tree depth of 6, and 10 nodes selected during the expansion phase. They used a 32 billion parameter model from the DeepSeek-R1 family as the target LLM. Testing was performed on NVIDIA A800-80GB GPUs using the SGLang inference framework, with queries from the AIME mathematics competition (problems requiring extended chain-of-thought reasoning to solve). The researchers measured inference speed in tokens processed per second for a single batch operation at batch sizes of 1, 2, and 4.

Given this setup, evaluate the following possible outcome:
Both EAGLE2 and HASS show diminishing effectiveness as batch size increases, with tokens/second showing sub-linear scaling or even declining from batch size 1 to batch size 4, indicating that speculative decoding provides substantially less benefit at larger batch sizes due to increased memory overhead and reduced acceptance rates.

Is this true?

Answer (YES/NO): YES